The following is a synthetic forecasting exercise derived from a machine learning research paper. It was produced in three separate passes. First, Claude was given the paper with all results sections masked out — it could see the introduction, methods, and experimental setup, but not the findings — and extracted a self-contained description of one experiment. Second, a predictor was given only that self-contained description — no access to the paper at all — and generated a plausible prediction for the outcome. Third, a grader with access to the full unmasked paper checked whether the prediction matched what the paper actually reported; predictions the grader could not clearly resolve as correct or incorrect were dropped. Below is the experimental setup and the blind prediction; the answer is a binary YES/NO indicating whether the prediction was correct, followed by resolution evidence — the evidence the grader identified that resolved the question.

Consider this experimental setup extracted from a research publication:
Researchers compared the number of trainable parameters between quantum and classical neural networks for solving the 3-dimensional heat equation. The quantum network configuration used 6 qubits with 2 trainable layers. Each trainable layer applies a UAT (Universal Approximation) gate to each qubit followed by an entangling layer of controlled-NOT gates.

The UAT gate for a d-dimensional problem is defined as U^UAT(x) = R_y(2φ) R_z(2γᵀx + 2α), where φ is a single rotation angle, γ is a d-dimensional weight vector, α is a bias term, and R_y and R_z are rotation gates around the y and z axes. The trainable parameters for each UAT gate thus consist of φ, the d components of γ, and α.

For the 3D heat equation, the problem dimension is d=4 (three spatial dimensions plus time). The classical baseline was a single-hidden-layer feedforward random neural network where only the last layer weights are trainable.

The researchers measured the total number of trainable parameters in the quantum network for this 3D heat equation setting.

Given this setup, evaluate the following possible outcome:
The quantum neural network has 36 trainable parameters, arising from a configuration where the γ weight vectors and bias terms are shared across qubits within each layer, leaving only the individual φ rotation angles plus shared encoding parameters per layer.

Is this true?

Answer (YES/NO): NO